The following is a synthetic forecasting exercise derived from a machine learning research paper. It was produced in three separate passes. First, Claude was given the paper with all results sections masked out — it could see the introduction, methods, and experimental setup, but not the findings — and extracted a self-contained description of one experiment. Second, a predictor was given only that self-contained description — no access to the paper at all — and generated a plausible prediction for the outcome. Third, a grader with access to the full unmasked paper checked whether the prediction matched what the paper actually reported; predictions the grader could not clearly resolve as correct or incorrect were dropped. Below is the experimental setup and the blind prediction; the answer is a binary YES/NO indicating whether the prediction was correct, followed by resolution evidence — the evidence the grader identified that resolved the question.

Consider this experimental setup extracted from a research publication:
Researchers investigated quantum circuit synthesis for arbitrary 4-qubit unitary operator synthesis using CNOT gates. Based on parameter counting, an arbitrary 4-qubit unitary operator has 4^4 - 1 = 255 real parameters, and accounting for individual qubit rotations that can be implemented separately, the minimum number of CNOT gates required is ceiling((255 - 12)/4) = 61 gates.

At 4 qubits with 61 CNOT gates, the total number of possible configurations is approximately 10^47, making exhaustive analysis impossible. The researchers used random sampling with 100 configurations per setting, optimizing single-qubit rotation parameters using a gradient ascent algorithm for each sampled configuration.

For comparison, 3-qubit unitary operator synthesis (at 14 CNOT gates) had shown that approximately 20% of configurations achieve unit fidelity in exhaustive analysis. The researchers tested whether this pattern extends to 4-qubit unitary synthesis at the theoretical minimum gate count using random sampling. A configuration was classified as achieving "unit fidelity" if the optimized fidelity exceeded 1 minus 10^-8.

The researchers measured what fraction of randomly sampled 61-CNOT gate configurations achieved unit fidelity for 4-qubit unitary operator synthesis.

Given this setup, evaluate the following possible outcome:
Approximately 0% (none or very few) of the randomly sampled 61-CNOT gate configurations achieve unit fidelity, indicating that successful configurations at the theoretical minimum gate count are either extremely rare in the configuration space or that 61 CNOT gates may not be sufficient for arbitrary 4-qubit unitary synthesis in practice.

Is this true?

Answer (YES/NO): YES